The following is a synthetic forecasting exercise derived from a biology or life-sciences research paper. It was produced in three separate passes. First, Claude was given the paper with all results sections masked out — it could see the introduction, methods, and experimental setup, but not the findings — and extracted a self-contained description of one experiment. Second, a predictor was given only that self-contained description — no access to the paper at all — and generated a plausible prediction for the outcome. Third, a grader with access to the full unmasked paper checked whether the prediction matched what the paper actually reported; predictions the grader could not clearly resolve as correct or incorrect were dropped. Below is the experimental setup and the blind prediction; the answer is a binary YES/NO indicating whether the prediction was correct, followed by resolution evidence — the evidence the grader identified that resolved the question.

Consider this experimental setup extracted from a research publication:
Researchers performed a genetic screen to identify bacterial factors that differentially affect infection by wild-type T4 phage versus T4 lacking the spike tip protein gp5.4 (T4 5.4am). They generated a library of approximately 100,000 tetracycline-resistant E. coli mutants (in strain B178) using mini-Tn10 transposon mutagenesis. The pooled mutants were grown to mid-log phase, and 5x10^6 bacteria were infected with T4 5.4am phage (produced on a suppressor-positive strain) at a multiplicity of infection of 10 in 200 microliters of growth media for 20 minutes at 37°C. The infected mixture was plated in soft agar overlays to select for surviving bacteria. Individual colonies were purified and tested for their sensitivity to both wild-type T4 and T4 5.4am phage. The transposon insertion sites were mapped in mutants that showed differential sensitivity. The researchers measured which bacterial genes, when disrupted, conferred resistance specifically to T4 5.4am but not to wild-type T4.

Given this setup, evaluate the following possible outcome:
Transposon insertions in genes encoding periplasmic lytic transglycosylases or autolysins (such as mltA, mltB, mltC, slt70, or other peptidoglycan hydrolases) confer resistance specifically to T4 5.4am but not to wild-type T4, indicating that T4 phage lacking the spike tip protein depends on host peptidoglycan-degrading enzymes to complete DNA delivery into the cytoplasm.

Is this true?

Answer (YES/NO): NO